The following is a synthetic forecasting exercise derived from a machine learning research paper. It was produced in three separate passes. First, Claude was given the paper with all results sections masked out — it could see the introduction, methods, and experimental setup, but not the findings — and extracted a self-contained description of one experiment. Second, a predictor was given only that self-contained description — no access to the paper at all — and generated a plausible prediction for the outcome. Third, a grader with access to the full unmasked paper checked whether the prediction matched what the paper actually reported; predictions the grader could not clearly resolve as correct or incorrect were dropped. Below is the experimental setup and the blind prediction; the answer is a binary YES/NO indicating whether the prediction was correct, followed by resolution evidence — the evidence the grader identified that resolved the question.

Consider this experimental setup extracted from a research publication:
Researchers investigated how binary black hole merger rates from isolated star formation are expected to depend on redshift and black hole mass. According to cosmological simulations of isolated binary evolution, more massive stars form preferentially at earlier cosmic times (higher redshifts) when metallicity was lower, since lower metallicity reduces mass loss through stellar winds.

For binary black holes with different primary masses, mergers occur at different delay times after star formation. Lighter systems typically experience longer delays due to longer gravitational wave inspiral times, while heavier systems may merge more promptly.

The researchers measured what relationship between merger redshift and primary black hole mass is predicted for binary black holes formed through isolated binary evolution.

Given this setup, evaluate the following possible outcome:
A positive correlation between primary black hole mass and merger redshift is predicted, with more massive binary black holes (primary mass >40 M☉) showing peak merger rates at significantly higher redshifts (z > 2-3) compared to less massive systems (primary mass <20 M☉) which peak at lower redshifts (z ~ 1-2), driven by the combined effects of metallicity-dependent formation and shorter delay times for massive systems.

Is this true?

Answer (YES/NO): NO